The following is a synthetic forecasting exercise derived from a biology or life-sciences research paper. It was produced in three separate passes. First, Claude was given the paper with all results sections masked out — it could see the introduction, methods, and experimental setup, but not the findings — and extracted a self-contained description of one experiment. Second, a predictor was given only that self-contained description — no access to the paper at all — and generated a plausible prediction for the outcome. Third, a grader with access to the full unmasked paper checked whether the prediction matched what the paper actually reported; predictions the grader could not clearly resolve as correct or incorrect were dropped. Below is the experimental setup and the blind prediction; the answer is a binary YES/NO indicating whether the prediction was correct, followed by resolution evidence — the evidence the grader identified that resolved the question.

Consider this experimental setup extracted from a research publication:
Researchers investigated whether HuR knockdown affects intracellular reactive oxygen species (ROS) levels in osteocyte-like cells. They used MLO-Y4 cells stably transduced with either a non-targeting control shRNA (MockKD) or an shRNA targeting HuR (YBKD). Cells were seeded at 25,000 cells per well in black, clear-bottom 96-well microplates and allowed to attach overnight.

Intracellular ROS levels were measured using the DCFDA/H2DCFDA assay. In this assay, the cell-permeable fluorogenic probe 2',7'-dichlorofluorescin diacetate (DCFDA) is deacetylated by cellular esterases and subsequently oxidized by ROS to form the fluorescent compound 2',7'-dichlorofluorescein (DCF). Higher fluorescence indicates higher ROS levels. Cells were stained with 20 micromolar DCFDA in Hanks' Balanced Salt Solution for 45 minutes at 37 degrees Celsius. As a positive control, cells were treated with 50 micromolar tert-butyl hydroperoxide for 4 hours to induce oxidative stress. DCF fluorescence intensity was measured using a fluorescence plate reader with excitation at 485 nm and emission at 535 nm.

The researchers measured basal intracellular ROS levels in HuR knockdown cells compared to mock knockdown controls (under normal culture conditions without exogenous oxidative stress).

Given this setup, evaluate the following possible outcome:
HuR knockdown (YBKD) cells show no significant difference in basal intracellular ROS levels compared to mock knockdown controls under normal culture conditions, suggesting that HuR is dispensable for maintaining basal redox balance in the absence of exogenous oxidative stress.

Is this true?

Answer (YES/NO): NO